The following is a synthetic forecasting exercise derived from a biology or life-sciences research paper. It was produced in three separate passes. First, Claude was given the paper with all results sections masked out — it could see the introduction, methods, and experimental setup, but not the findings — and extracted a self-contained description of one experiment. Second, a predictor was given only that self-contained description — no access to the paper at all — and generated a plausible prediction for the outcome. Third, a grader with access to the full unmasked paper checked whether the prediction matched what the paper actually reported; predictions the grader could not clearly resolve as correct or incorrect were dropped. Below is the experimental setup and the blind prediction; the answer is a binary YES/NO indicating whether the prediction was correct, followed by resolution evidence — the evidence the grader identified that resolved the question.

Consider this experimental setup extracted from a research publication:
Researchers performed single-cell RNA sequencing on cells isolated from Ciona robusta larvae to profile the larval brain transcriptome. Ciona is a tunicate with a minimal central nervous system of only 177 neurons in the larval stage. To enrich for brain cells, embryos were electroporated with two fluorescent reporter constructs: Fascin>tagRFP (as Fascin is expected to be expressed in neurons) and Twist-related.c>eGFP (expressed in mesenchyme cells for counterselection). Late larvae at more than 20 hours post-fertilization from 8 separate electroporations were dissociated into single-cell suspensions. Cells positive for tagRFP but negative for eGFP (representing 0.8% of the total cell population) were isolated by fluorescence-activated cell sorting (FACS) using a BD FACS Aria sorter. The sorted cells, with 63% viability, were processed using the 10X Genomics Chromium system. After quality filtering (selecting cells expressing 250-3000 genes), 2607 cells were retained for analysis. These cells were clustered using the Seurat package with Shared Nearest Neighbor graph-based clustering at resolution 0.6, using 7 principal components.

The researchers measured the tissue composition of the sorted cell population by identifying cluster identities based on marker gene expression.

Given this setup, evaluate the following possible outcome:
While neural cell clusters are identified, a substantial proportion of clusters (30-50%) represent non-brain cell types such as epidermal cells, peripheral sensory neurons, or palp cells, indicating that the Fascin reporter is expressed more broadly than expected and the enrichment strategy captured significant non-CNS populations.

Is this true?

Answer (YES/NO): NO